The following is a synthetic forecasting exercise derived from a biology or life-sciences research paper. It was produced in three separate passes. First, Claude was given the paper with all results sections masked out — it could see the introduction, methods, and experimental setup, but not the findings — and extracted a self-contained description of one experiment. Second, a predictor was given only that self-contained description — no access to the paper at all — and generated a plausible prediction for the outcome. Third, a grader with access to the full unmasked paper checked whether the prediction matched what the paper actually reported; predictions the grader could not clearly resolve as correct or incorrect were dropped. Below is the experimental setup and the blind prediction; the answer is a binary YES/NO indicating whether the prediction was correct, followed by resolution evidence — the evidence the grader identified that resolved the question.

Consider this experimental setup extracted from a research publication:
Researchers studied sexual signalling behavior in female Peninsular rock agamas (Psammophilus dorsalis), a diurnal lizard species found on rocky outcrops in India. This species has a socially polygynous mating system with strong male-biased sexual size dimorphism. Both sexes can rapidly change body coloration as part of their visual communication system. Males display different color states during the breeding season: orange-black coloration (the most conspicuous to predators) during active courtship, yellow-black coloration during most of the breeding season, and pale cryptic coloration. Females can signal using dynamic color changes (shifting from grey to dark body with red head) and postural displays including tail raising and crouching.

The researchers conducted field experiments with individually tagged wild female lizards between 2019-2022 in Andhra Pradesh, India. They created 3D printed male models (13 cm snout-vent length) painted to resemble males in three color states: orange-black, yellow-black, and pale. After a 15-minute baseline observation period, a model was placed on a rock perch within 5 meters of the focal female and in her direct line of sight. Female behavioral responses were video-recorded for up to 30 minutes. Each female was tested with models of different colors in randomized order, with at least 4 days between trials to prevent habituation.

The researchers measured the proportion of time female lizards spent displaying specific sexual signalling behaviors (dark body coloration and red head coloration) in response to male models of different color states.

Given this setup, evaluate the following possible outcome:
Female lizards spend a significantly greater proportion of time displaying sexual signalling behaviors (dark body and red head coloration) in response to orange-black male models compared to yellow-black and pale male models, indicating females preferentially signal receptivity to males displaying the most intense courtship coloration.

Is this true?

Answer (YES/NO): NO